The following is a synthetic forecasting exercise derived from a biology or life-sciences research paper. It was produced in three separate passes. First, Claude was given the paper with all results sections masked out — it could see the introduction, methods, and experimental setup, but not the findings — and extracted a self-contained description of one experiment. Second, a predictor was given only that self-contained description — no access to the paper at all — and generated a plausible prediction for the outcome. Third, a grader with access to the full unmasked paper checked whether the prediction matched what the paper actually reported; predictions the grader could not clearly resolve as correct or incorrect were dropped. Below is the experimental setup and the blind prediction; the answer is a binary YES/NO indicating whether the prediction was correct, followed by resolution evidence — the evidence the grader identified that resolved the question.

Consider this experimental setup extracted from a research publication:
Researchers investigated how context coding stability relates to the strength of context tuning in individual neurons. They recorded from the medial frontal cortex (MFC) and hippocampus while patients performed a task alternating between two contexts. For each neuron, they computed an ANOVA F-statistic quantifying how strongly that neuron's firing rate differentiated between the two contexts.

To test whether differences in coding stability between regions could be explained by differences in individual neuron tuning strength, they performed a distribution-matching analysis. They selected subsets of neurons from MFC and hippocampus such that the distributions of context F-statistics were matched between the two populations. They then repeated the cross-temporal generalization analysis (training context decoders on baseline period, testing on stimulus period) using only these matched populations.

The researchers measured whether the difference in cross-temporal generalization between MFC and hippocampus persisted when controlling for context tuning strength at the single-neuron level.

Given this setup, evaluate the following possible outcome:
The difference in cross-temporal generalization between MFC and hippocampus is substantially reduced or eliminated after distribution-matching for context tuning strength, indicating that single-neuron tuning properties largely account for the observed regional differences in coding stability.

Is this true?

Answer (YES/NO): NO